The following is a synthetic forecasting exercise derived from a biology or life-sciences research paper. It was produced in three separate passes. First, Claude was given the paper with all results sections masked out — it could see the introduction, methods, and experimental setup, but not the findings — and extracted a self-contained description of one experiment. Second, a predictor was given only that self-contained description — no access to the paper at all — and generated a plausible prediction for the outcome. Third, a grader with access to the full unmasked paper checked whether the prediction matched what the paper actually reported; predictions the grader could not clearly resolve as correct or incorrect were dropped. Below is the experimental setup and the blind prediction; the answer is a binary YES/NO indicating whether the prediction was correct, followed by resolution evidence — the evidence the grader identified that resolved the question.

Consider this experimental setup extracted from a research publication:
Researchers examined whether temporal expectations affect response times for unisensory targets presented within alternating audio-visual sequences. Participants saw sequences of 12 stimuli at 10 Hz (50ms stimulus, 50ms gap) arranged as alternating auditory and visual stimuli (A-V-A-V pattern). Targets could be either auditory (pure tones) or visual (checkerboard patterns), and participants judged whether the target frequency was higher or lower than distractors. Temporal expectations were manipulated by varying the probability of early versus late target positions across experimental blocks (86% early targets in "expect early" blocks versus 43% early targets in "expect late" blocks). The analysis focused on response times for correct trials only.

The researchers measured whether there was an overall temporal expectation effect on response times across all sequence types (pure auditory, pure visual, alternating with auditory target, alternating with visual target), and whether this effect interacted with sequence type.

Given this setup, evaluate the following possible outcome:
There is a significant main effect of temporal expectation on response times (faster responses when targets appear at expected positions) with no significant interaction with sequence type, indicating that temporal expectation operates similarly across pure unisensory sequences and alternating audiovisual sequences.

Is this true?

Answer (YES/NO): YES